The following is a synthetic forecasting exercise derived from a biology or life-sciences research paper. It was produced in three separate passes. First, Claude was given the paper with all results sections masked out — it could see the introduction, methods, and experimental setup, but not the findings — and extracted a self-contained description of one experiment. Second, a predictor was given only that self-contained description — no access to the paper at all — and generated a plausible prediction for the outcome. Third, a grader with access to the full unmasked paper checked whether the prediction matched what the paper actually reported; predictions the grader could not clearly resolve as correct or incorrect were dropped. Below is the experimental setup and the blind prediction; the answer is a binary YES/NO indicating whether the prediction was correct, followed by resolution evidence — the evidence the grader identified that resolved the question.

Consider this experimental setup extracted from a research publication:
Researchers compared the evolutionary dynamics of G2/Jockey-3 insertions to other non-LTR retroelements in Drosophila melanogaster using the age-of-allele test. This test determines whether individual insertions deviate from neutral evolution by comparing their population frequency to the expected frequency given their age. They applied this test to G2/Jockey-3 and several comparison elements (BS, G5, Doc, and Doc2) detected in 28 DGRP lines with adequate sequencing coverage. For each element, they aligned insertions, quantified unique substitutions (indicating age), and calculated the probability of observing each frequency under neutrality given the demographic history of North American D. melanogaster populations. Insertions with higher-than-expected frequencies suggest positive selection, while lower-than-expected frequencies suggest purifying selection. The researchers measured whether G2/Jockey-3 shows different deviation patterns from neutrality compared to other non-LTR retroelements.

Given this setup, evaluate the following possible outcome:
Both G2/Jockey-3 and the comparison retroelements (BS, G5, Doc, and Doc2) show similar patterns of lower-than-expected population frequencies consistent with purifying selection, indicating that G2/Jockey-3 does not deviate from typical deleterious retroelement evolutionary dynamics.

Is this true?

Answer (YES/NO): NO